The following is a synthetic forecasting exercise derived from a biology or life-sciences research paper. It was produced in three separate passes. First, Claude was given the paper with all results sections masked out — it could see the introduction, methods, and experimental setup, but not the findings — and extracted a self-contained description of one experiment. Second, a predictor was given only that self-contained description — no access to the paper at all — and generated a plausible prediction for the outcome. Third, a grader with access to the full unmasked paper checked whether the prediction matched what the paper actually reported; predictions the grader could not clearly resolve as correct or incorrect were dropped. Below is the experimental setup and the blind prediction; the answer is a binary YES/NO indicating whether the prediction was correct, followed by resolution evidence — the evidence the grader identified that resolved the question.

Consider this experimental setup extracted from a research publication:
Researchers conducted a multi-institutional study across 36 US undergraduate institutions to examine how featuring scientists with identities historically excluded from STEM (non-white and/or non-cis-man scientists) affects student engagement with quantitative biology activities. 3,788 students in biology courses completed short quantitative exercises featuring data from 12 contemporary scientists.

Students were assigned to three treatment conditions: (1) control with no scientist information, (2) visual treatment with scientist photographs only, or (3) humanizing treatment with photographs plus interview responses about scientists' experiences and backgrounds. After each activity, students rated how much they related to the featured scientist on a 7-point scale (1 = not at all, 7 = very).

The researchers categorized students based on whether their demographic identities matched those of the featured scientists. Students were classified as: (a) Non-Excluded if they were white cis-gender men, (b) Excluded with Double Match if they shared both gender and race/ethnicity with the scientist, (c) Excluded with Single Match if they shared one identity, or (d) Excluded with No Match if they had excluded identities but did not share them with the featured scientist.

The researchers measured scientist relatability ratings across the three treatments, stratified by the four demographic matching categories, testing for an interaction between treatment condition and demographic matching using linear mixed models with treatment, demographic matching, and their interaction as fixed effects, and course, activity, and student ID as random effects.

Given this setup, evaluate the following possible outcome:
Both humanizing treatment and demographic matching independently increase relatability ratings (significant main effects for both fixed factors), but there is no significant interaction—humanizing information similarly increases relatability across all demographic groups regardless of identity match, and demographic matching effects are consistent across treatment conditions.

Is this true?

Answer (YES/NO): NO